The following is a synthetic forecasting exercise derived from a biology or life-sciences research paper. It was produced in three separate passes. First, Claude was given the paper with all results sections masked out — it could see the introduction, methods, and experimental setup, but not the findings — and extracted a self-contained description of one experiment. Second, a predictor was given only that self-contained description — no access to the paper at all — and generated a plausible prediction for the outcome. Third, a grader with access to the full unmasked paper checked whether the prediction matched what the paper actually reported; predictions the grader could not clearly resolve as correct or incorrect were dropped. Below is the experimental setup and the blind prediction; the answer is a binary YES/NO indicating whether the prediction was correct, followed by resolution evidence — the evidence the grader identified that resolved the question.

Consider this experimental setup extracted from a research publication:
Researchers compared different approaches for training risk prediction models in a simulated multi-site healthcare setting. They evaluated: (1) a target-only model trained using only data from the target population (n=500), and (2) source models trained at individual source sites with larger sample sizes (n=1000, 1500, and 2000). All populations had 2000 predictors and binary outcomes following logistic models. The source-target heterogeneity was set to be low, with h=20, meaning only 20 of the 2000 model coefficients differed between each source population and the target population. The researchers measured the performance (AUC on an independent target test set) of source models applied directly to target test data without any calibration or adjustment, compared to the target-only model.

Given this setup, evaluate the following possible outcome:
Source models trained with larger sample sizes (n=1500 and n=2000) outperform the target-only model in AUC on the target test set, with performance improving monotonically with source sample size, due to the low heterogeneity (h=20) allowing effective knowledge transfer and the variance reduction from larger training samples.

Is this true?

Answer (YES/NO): YES